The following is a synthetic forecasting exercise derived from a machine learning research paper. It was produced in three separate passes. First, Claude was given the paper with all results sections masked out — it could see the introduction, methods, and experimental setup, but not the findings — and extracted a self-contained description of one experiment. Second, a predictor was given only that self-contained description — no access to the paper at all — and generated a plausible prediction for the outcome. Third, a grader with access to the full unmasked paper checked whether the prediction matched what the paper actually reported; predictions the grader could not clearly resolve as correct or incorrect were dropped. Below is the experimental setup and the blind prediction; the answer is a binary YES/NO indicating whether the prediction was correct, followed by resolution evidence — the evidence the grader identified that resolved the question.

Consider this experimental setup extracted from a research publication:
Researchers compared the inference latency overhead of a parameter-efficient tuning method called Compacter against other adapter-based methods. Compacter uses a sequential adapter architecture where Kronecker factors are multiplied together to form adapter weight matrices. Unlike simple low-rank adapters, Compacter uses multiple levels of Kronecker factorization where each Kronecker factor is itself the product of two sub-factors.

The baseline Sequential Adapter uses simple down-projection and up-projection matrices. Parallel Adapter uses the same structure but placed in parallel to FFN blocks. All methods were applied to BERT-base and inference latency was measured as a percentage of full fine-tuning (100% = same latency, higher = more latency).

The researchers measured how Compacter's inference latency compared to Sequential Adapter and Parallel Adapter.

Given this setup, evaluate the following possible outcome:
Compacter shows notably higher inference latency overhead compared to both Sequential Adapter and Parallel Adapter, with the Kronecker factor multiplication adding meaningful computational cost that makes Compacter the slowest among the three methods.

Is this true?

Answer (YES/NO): YES